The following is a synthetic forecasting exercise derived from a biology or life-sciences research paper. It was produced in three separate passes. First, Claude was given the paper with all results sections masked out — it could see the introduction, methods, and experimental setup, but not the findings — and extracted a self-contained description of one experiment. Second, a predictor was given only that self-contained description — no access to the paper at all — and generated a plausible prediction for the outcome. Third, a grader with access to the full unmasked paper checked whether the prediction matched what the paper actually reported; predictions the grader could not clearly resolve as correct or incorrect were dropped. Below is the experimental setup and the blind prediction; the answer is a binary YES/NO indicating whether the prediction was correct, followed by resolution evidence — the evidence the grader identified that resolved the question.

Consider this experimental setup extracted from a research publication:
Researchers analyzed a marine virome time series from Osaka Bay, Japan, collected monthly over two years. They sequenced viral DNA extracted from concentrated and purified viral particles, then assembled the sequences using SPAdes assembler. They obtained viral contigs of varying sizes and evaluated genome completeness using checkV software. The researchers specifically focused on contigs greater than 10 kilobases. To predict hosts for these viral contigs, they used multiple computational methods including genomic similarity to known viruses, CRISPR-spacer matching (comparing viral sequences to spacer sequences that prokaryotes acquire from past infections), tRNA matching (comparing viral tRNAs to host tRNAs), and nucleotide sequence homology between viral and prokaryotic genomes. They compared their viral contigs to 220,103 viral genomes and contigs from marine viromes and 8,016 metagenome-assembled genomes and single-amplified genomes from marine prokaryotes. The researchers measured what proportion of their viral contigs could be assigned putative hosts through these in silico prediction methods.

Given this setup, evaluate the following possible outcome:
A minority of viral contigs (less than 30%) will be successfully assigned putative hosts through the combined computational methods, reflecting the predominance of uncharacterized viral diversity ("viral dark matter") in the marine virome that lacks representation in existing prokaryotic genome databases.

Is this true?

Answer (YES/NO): NO